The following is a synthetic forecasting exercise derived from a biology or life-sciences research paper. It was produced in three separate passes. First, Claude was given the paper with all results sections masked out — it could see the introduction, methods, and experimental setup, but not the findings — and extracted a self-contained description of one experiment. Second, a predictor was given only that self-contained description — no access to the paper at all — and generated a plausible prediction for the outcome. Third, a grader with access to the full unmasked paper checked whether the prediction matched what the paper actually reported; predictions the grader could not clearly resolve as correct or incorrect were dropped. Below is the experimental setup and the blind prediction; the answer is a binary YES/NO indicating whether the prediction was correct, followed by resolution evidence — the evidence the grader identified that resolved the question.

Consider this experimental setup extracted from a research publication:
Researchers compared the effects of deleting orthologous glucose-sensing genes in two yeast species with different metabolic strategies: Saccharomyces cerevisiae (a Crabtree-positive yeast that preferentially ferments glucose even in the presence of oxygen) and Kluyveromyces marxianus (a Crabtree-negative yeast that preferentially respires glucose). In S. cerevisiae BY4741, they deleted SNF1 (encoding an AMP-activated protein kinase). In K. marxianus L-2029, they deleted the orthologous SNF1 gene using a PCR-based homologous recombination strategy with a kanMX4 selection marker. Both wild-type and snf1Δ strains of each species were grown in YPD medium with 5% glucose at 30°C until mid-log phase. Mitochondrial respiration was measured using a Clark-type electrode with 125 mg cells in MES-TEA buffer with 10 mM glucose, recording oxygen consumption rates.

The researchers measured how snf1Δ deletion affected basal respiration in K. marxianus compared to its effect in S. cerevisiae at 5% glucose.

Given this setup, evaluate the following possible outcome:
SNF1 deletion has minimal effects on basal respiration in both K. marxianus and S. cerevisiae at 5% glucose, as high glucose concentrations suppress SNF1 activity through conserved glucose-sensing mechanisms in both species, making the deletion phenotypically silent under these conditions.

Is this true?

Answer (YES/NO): NO